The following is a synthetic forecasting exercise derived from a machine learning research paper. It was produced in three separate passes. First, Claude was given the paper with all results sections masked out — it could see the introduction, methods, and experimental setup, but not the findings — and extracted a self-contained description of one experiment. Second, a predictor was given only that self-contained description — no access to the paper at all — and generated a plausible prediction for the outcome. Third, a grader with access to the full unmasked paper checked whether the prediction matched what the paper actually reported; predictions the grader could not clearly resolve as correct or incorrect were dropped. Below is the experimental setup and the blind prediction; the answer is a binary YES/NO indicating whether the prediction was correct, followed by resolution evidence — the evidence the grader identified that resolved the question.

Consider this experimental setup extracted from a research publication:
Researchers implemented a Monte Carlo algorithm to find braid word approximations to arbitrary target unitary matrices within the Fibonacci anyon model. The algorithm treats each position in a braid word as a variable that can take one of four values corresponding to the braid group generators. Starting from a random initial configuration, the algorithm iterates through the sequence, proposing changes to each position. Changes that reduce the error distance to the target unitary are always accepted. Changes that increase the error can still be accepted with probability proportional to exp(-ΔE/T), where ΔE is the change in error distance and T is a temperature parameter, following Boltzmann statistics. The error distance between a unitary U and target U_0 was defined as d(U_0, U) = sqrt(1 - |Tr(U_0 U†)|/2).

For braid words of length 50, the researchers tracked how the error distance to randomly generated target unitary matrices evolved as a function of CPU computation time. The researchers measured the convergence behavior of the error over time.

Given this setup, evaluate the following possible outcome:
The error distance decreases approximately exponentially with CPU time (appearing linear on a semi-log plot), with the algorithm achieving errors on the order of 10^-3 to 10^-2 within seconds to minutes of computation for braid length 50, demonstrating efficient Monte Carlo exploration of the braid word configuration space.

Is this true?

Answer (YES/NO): NO